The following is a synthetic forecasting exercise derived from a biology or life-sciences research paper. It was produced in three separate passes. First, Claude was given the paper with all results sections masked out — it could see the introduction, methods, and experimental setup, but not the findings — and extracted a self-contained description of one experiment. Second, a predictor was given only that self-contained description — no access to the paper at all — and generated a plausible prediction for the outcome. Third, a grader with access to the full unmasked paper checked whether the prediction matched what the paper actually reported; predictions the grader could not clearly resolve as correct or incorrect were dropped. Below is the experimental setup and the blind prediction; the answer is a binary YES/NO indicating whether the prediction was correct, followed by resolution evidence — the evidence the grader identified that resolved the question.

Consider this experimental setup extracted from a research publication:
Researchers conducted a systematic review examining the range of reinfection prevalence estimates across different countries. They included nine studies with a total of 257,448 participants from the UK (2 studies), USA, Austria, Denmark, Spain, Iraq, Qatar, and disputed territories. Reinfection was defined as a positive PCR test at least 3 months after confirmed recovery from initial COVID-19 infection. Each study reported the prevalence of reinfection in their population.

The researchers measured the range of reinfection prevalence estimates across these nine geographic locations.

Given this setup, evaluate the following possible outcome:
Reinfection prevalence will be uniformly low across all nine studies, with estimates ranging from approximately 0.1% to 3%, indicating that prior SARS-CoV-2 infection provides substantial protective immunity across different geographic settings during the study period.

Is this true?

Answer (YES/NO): NO